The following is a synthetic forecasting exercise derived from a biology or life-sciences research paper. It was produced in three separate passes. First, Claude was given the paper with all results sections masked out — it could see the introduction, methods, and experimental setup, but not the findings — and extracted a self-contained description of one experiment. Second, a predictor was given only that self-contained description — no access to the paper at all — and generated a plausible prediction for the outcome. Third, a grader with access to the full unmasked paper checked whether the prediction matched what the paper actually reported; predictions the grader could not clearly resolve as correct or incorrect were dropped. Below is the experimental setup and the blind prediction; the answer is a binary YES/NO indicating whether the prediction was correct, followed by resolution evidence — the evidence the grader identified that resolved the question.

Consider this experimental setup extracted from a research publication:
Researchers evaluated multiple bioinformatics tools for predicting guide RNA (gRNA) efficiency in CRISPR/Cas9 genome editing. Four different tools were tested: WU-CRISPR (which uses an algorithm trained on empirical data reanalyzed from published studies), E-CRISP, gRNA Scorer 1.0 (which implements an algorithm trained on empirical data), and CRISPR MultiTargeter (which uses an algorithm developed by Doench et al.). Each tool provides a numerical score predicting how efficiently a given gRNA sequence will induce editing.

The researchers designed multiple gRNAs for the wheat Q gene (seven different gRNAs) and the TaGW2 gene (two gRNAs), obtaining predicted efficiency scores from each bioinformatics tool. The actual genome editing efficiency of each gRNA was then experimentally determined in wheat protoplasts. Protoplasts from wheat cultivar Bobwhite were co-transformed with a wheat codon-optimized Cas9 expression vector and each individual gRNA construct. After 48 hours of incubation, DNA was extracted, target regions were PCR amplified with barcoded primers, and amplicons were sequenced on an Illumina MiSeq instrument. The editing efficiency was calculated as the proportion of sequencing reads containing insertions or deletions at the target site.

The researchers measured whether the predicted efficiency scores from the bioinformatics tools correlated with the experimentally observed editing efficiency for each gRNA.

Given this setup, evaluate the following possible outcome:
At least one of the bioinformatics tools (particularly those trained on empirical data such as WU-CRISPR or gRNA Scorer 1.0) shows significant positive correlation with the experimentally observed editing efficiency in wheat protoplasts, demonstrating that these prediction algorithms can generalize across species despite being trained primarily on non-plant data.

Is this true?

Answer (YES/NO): NO